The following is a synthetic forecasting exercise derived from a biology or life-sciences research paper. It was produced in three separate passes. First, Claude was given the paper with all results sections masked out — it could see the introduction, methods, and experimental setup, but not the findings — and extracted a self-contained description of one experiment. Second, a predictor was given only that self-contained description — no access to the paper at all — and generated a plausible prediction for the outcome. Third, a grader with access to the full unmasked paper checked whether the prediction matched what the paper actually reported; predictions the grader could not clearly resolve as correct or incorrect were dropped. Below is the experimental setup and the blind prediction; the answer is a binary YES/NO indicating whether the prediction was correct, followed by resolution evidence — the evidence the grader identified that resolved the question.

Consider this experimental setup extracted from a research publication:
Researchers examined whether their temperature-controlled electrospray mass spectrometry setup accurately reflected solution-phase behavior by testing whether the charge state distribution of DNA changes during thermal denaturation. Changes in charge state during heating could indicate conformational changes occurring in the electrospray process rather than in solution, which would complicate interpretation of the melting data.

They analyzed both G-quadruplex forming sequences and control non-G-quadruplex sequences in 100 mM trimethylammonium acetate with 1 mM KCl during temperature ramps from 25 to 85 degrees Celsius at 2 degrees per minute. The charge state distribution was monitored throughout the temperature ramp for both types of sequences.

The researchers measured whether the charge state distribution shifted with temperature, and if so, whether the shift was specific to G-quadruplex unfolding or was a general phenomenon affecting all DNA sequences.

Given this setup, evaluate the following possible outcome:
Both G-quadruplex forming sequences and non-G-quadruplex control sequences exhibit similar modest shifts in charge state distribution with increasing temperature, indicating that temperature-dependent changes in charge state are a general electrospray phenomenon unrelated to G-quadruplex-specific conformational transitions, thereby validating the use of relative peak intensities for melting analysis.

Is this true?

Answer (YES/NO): YES